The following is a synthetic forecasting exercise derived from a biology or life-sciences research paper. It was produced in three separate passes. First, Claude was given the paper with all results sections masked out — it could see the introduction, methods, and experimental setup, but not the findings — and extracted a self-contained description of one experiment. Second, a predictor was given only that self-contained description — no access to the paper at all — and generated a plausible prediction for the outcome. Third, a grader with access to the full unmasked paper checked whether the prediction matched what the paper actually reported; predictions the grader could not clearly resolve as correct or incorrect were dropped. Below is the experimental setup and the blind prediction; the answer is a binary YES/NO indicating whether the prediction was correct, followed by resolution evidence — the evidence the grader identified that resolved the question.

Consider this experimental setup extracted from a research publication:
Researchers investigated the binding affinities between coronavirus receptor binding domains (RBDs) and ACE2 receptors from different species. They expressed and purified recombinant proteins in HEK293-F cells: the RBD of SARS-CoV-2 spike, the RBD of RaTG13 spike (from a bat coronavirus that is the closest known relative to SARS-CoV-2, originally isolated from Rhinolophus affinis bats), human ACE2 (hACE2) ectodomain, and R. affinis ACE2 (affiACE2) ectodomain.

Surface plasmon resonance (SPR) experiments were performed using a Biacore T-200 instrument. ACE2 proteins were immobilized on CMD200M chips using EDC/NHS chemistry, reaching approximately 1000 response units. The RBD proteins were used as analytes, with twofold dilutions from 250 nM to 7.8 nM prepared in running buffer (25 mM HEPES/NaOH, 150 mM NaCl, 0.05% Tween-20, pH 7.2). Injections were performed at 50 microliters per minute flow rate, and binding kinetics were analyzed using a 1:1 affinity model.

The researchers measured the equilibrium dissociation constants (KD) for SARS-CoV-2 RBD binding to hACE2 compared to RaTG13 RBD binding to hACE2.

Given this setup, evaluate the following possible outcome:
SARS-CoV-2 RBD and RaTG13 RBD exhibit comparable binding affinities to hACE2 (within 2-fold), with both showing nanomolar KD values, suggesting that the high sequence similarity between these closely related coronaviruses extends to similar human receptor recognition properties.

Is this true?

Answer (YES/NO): YES